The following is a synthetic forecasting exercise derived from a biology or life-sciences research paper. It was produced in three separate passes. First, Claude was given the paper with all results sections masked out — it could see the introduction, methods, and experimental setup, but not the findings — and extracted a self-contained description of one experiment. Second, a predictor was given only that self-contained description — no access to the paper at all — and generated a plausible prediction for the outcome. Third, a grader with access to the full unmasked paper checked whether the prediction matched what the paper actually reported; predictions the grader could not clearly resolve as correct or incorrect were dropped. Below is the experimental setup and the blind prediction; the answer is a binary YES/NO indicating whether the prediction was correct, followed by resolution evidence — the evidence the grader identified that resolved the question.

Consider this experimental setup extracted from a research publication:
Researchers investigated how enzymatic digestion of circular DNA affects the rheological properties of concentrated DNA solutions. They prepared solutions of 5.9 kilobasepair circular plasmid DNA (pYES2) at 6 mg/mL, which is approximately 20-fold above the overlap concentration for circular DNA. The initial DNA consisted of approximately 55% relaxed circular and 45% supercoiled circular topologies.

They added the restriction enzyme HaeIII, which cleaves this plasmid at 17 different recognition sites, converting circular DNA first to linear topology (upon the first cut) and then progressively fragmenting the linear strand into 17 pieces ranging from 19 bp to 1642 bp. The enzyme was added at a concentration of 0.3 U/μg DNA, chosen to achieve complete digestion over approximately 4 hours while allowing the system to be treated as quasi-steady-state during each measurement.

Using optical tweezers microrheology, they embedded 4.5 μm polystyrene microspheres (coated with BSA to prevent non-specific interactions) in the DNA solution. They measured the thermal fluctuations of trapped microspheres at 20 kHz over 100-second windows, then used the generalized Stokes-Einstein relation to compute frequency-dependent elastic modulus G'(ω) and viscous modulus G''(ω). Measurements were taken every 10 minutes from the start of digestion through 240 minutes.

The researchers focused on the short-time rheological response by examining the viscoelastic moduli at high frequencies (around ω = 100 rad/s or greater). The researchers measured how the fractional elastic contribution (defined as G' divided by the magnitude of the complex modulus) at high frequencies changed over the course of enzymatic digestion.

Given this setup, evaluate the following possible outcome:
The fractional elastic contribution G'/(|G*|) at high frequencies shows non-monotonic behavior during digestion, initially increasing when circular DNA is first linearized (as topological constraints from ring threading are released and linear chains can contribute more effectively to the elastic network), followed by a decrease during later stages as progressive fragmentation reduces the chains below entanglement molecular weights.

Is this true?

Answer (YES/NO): YES